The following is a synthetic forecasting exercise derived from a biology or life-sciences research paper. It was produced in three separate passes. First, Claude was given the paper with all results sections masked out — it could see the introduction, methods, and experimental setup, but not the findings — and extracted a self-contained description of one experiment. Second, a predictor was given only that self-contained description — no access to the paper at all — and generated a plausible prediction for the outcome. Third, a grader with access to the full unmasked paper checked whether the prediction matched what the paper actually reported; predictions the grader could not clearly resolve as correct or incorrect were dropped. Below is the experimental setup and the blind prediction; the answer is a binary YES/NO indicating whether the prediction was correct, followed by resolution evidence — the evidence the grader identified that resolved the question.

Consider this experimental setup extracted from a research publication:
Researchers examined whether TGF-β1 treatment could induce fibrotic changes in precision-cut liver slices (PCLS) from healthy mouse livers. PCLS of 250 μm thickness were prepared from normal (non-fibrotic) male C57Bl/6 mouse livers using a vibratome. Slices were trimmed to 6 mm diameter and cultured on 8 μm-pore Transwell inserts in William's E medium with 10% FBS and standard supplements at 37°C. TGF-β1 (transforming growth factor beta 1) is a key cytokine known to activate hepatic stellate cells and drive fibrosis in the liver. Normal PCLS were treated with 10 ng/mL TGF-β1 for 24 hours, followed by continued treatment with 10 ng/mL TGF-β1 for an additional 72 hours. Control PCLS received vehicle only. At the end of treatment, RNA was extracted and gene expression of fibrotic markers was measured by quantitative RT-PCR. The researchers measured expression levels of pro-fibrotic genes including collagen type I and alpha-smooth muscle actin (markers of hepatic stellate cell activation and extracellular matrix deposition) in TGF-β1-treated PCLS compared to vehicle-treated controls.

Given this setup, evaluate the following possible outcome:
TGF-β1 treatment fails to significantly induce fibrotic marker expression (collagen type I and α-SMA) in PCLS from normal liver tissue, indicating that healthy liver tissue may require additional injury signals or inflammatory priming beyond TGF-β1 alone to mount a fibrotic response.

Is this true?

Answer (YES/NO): NO